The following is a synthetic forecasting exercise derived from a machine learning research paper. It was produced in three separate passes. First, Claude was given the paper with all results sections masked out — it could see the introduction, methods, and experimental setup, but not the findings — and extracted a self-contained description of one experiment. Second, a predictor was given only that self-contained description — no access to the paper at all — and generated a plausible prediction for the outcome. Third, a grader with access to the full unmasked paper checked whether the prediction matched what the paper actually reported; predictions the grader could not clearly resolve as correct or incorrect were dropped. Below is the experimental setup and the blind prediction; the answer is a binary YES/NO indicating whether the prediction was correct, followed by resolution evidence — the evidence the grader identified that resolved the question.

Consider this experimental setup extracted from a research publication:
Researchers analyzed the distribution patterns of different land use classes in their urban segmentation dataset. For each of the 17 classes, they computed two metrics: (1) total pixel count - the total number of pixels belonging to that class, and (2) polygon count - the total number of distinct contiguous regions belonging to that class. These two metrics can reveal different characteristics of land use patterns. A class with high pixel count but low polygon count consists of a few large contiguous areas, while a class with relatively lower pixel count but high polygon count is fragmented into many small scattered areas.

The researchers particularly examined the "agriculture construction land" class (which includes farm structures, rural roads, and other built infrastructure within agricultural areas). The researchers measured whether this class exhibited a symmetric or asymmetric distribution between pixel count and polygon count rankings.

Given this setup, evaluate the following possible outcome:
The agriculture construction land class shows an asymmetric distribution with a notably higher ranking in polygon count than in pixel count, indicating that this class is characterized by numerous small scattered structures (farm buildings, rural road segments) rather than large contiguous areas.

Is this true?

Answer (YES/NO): YES